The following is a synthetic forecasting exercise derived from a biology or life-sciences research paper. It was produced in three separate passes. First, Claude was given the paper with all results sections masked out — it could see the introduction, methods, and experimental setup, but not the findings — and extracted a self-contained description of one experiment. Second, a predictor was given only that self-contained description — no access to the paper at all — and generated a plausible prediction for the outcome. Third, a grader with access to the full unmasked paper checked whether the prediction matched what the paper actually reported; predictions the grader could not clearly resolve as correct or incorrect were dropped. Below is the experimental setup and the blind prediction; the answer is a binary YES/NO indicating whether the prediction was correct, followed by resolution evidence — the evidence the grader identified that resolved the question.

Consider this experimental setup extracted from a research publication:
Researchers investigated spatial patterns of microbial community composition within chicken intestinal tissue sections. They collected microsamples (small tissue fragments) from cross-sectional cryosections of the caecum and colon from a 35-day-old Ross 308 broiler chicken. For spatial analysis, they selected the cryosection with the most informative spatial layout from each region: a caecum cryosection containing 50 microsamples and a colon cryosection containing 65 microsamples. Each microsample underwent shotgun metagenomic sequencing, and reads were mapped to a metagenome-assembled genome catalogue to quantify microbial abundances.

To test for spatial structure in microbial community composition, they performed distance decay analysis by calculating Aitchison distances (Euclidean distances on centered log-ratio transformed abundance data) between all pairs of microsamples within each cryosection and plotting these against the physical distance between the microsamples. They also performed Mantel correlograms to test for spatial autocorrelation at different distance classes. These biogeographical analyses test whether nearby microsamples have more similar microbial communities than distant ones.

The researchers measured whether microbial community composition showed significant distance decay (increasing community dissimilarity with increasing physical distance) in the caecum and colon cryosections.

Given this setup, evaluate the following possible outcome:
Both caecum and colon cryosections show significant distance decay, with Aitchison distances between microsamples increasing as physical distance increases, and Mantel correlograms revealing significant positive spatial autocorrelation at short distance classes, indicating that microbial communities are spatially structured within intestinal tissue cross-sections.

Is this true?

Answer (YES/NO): NO